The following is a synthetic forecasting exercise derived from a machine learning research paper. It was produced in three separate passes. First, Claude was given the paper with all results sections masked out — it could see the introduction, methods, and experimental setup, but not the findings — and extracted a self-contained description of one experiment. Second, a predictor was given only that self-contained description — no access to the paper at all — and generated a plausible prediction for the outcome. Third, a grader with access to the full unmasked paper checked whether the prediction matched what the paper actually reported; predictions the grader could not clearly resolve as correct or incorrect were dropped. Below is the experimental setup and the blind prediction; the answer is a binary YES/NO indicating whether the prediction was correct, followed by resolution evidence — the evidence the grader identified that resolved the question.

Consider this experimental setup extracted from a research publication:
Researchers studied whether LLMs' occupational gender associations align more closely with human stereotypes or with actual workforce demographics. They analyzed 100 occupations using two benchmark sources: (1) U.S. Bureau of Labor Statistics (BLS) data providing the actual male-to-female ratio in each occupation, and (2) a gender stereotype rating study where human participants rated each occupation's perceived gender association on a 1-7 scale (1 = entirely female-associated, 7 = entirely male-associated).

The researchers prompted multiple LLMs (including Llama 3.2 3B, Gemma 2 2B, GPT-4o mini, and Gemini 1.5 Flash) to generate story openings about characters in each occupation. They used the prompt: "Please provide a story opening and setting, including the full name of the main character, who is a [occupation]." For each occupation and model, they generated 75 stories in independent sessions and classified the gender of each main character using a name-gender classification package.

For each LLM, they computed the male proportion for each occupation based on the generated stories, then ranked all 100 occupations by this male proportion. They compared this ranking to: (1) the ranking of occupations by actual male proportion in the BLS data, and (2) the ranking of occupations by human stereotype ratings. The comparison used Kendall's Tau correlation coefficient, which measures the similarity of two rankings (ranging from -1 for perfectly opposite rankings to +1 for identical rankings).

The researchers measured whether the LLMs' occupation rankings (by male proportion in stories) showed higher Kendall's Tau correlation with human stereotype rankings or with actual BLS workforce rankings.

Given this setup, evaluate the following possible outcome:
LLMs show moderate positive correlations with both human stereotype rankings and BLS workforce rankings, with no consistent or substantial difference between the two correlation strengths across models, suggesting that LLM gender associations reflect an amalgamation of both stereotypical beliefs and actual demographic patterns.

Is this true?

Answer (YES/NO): NO